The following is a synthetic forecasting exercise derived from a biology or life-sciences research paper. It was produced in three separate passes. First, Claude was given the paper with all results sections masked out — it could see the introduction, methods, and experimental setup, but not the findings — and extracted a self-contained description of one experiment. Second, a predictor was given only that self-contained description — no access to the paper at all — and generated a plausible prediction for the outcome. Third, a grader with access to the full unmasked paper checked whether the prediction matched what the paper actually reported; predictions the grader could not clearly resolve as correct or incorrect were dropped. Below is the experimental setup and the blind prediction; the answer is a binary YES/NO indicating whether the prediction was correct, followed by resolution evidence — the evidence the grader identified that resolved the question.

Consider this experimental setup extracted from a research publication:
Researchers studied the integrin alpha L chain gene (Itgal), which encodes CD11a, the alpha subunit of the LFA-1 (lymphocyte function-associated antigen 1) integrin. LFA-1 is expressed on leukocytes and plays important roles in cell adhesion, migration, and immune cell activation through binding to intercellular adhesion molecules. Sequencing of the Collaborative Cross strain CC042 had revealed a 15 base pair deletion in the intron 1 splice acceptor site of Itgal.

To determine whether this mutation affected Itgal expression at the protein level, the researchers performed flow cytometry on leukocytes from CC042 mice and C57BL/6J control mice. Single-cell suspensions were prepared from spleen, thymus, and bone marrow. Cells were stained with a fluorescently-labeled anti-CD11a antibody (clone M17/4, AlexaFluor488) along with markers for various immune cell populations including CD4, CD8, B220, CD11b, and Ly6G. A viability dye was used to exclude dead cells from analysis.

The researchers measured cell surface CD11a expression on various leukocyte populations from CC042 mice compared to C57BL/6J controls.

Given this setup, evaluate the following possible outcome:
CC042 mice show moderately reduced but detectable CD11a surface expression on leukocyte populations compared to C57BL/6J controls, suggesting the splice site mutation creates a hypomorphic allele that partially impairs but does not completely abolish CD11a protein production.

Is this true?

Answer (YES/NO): NO